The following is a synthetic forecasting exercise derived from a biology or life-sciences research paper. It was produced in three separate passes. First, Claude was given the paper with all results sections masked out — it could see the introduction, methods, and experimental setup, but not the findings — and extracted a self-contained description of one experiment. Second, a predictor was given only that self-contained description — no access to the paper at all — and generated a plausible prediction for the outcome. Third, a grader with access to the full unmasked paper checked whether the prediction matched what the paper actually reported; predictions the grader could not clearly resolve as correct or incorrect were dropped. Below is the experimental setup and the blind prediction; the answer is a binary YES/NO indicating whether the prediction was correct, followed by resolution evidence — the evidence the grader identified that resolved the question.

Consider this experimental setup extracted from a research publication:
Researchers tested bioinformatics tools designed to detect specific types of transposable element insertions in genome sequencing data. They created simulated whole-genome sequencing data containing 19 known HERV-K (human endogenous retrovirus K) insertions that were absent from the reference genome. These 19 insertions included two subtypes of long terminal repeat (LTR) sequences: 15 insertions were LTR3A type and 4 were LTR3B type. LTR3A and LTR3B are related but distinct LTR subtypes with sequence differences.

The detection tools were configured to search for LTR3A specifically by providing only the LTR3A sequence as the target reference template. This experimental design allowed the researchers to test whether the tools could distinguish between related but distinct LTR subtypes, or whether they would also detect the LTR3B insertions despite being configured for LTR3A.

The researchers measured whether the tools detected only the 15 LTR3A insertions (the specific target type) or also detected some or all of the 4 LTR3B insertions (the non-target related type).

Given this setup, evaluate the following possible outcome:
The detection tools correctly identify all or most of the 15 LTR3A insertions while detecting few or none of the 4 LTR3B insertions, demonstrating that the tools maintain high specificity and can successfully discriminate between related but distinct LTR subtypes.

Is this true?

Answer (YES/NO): NO